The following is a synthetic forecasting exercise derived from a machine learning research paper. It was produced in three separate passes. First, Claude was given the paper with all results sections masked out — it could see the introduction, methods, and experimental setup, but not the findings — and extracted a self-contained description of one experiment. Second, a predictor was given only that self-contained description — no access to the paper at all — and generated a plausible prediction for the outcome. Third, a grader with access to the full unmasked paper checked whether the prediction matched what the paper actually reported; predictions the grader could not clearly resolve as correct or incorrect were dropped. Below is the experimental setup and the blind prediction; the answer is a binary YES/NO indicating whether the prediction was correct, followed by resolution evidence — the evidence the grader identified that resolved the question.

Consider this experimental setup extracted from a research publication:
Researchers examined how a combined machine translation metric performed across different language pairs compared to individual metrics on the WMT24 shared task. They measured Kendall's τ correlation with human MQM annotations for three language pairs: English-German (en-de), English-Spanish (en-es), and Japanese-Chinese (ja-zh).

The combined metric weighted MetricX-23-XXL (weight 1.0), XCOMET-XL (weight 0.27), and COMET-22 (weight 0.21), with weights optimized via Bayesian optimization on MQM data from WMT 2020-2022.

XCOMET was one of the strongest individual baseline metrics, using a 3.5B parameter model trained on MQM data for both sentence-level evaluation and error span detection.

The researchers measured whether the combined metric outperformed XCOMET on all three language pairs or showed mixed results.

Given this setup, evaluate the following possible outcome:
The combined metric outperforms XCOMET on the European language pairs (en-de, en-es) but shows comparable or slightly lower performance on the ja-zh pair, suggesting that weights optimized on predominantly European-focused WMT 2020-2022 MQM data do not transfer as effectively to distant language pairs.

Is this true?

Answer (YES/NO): NO